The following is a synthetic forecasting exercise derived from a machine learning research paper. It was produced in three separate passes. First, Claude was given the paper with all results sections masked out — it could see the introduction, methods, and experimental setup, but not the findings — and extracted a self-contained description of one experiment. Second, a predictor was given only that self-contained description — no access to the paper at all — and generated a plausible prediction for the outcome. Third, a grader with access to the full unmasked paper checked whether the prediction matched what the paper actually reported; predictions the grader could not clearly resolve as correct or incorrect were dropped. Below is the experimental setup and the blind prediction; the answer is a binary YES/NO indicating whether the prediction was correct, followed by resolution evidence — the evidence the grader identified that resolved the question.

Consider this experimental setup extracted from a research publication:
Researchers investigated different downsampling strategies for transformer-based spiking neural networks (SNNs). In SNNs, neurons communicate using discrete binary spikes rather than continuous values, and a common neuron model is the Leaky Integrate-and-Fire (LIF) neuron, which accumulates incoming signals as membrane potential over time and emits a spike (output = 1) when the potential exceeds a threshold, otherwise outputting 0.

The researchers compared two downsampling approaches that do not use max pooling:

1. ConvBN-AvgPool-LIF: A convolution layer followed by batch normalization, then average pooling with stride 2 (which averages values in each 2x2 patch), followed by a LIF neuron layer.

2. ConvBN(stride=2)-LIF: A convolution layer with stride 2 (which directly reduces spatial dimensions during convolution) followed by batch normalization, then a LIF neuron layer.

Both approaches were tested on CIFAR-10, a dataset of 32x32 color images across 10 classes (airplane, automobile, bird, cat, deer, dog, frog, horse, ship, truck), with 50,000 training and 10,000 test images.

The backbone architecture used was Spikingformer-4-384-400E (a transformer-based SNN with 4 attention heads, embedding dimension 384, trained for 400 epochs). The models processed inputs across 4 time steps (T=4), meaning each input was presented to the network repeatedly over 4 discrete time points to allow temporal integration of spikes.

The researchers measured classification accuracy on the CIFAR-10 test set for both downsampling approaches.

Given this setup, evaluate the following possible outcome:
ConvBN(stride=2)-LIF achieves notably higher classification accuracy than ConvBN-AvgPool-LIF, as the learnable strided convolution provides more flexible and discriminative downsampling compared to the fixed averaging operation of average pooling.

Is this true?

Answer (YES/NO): NO